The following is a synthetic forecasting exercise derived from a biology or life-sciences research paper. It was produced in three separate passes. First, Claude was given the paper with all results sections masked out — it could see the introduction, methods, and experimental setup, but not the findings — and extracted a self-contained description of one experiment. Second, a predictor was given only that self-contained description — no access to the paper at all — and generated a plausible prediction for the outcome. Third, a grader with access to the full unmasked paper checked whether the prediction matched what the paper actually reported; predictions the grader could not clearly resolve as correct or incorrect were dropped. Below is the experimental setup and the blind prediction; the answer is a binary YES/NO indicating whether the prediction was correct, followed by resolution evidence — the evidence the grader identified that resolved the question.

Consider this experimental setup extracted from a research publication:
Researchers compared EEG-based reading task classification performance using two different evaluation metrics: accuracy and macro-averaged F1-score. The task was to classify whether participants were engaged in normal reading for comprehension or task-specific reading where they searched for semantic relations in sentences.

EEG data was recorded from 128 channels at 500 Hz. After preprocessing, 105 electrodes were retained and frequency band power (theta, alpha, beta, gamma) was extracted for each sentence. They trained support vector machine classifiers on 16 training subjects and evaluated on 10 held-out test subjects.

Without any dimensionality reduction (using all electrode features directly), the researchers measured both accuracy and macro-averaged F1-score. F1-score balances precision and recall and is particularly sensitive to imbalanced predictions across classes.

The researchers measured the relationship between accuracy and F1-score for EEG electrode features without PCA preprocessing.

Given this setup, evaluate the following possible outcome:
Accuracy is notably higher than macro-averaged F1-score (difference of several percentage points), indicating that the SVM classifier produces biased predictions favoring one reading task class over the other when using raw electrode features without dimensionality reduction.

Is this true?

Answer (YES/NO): YES